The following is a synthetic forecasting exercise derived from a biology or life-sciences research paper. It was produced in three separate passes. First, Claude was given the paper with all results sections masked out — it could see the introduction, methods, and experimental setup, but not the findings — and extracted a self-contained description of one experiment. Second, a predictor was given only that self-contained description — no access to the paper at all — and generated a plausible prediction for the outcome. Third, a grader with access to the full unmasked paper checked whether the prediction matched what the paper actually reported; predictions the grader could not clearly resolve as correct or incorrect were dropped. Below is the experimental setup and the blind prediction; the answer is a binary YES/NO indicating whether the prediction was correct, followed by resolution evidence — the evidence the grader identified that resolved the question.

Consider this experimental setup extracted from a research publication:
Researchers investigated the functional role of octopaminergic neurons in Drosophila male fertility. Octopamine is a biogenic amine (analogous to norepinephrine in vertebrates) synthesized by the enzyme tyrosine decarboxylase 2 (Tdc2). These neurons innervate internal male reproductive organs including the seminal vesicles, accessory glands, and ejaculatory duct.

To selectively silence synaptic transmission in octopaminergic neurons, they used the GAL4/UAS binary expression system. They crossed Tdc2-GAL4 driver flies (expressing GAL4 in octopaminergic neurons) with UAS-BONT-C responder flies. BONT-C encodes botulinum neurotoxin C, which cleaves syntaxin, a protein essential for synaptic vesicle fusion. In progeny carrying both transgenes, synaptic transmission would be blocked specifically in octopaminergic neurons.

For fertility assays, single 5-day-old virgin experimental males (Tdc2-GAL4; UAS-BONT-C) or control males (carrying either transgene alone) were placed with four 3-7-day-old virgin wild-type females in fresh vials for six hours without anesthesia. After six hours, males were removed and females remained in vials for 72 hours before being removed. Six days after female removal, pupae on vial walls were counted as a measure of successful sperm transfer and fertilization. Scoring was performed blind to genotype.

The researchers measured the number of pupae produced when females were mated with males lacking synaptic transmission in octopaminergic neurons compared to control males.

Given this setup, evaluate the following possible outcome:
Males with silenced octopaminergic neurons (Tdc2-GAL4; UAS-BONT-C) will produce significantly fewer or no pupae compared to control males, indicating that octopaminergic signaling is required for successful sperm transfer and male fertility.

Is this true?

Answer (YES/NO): NO